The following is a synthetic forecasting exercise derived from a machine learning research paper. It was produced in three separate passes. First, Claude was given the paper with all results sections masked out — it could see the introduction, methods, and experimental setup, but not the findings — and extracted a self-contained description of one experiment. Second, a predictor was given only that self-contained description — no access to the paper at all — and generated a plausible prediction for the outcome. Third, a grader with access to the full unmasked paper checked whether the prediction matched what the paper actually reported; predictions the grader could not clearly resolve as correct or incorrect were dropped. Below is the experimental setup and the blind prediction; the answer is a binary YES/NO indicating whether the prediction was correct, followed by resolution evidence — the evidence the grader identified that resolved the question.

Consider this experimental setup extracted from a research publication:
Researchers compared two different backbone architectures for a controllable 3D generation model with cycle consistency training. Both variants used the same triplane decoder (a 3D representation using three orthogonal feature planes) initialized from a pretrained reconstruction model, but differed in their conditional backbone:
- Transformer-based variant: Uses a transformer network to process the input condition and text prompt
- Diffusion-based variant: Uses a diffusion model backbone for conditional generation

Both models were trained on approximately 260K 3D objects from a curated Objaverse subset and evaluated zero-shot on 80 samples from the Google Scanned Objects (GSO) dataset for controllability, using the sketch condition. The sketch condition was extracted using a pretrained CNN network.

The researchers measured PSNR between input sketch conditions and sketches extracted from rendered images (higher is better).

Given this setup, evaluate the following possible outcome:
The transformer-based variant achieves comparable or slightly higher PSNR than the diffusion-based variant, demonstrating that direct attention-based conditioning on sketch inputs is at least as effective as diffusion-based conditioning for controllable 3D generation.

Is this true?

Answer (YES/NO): NO